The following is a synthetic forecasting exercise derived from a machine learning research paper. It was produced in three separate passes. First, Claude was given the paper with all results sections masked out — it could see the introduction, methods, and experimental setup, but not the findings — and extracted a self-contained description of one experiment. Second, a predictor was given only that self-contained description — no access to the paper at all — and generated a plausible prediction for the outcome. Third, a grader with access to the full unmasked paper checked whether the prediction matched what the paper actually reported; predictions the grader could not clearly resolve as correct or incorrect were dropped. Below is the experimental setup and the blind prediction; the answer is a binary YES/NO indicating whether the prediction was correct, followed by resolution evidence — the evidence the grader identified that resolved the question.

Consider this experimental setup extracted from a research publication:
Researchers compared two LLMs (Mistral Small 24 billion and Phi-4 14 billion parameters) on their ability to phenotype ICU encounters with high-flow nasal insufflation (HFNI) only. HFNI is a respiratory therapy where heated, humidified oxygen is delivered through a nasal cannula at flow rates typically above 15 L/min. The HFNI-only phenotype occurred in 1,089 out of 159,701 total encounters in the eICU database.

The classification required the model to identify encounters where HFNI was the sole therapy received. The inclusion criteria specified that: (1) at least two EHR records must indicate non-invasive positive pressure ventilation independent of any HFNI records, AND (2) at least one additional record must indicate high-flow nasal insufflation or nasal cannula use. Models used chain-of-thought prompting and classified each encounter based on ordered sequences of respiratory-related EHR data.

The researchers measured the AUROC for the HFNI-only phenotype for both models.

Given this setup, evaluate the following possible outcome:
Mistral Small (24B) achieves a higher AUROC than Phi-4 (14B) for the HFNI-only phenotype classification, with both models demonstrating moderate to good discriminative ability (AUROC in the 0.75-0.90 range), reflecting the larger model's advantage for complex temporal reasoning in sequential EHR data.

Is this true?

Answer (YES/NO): NO